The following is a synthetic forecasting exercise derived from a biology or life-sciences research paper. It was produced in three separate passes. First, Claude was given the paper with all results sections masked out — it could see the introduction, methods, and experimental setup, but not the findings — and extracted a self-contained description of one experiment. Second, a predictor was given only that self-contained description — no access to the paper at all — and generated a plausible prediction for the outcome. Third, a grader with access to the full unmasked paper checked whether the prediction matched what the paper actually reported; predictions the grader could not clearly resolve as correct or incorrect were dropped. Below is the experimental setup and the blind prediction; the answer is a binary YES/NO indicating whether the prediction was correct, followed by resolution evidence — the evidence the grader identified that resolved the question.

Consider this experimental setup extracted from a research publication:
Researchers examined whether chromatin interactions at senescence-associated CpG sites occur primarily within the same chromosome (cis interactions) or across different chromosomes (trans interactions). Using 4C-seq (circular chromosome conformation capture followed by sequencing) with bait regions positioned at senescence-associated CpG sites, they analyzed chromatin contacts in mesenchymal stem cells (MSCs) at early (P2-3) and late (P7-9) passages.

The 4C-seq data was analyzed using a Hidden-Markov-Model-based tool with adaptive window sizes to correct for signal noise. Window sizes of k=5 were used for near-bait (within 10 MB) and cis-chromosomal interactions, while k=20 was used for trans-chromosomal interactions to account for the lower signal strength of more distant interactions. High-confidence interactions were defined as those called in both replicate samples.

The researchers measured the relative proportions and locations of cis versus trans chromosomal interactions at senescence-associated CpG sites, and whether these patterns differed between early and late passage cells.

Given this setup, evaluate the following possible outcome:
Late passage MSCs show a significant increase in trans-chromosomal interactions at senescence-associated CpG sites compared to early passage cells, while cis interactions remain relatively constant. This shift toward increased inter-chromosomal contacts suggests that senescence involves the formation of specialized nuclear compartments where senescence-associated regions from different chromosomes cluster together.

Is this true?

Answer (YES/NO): NO